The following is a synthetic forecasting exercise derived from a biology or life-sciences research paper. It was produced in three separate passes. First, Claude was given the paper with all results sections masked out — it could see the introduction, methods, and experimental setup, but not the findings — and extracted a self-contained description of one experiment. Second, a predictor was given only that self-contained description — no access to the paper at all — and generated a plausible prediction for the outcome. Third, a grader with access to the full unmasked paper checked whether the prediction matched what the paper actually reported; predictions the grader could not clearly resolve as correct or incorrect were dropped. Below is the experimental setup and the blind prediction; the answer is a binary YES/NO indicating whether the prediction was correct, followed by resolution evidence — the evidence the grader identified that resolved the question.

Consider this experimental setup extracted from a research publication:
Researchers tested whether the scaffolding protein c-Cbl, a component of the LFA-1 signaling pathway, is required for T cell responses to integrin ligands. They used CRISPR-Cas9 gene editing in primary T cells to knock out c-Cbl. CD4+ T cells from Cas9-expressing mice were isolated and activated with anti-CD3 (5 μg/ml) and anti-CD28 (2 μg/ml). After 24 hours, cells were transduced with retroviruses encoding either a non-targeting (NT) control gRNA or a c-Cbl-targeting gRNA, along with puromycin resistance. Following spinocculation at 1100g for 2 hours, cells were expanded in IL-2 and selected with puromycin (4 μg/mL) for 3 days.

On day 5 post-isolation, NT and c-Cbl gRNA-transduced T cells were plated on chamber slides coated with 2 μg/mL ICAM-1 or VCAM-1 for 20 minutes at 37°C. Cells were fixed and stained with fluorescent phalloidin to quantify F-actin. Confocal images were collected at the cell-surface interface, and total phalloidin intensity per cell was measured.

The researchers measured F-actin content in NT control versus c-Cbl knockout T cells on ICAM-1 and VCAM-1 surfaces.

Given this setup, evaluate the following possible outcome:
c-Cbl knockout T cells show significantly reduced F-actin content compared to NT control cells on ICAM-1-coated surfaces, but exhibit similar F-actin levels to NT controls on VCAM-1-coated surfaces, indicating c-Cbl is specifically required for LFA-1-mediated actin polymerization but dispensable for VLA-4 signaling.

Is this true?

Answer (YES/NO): NO